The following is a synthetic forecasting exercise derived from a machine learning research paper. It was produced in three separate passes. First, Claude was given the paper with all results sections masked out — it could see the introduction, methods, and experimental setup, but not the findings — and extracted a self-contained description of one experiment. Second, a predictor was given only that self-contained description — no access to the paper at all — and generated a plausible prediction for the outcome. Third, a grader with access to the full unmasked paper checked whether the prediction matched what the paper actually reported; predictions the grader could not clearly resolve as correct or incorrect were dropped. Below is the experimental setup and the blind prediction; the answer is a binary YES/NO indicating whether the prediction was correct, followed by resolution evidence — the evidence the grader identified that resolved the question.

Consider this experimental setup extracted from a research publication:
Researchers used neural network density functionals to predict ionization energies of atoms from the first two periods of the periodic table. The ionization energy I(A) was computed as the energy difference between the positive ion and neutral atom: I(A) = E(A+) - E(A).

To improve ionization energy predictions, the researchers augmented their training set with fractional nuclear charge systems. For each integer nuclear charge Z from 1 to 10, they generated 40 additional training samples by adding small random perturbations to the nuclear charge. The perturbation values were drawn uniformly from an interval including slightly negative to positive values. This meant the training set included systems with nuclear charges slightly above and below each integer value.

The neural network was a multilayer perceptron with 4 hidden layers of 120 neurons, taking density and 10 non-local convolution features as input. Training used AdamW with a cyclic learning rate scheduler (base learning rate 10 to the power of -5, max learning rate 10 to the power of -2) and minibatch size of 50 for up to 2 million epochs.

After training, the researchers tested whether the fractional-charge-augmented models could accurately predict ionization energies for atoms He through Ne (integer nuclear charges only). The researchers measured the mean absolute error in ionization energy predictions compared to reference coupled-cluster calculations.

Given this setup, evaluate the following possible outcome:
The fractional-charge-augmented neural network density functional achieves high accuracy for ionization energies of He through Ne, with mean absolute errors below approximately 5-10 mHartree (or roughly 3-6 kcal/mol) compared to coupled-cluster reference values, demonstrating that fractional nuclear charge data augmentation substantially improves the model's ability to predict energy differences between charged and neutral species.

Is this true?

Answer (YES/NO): NO